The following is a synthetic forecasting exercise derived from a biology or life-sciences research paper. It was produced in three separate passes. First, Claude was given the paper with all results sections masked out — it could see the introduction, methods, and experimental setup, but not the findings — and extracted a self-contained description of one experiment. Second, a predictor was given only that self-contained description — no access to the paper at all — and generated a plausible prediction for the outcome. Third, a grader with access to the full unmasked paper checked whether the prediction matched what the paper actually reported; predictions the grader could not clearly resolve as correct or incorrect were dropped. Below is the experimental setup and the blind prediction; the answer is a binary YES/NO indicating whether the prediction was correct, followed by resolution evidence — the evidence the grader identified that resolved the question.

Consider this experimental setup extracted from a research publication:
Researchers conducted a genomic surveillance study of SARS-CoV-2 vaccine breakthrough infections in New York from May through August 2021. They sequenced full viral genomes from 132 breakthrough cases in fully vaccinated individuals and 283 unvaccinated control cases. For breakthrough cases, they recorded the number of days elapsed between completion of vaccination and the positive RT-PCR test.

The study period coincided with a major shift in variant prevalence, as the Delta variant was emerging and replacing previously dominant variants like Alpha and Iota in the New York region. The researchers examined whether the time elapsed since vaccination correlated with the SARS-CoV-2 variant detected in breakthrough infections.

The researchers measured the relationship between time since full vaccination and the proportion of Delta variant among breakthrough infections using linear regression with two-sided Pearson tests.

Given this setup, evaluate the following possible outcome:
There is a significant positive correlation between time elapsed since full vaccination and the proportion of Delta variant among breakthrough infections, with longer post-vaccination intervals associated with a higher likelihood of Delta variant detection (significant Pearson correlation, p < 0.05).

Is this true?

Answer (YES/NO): YES